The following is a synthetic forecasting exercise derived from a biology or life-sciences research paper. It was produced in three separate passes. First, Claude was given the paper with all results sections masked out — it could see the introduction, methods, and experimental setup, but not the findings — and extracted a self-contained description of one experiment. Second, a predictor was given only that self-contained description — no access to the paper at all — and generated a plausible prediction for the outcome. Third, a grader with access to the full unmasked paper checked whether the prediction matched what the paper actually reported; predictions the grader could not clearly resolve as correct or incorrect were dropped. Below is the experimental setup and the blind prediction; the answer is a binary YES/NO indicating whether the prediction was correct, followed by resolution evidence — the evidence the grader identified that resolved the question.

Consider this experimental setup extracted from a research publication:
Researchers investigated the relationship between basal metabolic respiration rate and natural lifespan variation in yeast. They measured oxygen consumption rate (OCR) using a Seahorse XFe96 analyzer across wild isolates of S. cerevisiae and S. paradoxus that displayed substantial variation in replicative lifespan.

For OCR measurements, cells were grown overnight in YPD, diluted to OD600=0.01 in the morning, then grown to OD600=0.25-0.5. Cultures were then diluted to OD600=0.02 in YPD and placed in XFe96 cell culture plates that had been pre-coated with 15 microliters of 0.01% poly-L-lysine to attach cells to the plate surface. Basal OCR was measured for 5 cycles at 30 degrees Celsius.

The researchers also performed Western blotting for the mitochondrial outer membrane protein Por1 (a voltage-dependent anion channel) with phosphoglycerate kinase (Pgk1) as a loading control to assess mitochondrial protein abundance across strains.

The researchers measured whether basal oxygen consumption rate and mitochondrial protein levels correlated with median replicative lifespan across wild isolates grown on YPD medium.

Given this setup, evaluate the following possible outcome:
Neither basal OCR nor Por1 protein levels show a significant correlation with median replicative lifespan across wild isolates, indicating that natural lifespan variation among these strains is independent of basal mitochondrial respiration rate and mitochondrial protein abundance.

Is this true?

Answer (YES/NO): NO